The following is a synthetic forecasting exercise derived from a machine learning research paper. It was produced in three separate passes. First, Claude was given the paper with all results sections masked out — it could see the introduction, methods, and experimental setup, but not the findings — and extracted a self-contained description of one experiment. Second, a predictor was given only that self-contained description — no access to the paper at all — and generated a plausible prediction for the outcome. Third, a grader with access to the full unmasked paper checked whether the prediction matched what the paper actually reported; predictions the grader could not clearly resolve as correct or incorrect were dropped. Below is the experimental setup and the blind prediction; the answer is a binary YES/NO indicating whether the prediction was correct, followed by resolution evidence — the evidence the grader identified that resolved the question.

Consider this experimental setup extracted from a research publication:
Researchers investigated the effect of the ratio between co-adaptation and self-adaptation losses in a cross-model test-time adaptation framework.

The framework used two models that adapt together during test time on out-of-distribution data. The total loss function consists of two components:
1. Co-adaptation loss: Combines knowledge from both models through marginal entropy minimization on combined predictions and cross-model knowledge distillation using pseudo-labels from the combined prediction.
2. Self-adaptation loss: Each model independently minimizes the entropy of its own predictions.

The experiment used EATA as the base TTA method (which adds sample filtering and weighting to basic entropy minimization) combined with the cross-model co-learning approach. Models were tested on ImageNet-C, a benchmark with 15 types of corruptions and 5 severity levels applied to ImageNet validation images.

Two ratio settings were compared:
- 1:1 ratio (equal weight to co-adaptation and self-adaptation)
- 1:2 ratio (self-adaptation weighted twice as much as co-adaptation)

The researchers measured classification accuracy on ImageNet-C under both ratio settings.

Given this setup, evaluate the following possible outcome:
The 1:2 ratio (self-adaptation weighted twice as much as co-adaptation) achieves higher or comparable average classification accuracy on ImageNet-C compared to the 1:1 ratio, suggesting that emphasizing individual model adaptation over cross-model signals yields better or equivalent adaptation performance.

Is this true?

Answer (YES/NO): YES